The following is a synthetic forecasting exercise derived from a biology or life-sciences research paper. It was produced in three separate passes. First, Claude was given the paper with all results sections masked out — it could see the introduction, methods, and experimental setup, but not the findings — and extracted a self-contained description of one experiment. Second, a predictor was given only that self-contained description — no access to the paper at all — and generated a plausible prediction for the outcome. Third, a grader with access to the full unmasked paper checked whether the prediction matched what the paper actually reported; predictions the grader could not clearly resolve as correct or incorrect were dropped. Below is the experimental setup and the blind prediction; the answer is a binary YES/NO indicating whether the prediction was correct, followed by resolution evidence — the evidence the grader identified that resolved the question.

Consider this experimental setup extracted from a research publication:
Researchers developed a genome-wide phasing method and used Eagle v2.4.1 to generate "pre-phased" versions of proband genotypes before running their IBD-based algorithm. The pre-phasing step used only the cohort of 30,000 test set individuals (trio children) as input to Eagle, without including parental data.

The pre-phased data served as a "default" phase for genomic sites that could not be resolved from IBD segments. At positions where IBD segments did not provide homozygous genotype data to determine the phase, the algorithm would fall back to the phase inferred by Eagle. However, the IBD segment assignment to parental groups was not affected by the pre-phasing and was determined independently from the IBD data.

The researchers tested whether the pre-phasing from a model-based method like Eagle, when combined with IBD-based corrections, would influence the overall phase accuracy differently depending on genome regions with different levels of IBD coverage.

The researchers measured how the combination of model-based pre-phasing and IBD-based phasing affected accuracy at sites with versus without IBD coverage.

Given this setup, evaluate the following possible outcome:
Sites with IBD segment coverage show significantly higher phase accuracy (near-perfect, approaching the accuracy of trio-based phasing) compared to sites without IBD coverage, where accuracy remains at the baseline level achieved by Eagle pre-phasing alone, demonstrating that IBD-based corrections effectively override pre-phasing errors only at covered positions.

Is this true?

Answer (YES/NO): NO